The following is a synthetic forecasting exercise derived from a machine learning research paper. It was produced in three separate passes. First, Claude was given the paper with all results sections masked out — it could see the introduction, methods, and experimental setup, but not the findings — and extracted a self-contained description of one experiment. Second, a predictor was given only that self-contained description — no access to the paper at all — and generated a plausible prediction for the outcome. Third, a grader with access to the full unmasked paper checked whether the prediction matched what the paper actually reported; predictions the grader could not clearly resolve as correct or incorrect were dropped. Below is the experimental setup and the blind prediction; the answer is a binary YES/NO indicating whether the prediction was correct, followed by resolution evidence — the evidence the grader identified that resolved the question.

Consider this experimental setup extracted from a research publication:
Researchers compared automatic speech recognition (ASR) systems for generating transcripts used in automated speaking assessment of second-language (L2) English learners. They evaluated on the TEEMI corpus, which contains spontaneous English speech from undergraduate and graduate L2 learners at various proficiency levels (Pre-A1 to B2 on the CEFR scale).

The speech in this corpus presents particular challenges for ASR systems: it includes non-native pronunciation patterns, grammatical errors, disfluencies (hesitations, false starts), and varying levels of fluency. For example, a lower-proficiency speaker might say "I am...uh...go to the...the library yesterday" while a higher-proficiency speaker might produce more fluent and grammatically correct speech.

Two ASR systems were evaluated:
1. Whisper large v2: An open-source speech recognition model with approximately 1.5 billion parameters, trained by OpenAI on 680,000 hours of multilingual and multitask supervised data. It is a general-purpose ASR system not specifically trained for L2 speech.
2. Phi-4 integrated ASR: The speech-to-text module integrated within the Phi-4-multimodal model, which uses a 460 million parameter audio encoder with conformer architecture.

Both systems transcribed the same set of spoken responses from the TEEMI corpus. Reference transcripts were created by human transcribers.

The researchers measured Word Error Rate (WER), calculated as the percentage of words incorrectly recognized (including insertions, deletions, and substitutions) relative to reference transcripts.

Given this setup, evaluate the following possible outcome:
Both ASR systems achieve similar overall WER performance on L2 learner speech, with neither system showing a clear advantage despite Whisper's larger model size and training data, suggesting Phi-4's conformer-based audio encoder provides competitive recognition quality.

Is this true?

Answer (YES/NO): NO